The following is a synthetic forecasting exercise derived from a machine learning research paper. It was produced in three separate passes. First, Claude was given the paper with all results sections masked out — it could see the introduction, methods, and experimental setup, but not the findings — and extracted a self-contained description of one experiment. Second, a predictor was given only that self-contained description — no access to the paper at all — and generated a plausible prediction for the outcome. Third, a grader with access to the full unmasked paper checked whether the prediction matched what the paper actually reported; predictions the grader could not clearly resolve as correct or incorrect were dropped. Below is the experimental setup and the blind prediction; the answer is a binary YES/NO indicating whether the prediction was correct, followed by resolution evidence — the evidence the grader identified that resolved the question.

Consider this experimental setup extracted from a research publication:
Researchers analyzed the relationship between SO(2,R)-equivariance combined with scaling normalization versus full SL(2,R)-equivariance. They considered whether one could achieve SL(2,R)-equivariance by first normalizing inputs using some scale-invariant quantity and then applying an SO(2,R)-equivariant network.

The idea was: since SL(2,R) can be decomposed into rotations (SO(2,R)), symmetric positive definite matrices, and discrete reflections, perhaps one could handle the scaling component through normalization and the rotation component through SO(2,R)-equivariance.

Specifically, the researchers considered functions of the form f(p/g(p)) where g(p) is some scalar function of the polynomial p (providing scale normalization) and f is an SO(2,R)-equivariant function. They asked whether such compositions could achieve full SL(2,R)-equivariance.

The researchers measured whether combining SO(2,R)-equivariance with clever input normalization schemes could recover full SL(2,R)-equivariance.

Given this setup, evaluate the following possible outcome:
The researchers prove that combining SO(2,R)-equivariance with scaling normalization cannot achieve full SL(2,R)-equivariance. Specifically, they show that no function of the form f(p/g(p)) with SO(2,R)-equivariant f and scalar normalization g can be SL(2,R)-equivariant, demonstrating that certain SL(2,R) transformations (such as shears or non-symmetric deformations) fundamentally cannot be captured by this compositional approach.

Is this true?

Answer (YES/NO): YES